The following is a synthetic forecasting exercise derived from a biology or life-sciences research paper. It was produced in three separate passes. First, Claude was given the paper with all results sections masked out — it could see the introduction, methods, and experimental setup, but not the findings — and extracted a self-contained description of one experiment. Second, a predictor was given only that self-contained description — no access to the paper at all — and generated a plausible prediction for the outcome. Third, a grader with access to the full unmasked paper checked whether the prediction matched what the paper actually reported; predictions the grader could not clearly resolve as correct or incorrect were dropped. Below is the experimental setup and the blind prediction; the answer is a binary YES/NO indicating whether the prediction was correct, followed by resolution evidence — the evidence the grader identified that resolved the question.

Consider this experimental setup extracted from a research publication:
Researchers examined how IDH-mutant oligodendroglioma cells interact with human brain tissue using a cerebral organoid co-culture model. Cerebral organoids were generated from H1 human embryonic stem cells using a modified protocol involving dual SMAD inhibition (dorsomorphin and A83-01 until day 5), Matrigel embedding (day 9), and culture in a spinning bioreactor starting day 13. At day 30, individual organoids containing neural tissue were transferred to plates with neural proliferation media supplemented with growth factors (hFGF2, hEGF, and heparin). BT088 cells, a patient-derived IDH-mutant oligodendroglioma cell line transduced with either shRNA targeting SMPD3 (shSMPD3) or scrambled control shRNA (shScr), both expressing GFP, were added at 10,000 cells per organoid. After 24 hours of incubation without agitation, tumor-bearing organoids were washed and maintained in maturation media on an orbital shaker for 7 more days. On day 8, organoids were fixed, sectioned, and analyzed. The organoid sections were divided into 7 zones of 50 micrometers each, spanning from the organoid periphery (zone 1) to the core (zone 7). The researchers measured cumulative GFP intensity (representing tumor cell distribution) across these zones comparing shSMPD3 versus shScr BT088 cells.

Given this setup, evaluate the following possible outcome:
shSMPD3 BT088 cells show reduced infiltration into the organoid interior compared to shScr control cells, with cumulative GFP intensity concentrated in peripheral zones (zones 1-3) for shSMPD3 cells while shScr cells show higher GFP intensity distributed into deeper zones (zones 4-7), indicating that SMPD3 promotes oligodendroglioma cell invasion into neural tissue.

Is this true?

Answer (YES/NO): NO